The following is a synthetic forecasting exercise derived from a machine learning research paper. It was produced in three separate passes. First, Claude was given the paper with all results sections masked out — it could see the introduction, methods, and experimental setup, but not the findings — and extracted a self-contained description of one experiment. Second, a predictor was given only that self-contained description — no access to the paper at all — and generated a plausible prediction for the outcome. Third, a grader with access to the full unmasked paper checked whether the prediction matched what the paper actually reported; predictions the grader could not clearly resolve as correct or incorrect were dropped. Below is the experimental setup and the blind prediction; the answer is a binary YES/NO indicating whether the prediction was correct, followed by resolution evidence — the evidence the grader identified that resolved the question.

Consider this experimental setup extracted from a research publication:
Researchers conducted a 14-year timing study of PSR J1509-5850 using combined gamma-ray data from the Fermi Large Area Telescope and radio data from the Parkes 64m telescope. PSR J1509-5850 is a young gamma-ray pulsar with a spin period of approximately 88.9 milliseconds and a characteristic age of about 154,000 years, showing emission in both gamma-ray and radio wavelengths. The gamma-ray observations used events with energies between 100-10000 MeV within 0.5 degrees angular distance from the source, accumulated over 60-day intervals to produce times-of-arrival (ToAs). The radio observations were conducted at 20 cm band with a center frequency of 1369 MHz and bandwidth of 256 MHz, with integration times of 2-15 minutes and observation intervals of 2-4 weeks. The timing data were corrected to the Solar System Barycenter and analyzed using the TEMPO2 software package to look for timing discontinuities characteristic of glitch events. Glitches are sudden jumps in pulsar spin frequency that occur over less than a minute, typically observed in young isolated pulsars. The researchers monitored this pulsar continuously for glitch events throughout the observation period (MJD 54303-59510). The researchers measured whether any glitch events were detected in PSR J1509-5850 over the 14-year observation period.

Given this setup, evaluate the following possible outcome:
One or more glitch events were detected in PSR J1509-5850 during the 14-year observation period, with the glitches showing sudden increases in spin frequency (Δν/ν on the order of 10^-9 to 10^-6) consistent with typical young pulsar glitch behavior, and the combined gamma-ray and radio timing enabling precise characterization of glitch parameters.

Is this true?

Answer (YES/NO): NO